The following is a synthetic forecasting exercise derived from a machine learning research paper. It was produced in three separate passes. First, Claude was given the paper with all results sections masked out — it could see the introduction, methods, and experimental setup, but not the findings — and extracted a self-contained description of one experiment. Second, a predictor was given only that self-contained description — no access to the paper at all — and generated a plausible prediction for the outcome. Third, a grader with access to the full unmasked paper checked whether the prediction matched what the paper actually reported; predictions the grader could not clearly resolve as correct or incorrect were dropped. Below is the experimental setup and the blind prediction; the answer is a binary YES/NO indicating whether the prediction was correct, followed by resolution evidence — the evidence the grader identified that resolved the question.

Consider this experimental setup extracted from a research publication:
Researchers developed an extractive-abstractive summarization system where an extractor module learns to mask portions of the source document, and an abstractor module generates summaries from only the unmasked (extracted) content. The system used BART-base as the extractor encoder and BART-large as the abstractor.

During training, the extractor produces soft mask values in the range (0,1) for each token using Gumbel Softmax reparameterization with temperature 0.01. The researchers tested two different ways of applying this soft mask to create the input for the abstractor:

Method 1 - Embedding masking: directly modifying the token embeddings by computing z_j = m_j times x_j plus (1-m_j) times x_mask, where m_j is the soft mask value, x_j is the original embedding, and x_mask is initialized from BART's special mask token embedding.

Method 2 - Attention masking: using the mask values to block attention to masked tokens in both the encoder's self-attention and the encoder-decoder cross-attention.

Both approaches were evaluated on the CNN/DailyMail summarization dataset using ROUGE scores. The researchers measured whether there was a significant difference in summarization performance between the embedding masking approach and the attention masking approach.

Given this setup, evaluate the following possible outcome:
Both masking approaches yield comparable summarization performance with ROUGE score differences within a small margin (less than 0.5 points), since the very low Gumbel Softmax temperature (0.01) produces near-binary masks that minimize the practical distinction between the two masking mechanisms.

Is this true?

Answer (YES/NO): YES